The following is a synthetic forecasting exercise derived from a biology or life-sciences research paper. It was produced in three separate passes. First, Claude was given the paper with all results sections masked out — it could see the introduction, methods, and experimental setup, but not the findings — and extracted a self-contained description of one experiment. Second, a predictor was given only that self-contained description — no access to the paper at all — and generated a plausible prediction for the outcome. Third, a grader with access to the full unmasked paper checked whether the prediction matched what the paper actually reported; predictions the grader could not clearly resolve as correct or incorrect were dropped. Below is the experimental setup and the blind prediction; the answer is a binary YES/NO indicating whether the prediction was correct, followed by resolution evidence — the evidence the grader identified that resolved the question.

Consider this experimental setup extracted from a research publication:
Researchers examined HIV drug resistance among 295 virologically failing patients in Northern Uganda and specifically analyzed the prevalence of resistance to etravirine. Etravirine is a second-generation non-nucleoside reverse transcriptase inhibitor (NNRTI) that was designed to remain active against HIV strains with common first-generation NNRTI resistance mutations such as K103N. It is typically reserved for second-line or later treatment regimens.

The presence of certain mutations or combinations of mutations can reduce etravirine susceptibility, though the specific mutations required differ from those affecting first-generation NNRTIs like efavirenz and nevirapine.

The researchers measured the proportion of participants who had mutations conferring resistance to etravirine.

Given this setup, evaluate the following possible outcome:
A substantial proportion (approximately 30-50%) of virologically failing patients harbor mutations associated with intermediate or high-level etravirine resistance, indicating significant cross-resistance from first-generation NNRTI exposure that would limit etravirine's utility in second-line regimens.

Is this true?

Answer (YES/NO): NO